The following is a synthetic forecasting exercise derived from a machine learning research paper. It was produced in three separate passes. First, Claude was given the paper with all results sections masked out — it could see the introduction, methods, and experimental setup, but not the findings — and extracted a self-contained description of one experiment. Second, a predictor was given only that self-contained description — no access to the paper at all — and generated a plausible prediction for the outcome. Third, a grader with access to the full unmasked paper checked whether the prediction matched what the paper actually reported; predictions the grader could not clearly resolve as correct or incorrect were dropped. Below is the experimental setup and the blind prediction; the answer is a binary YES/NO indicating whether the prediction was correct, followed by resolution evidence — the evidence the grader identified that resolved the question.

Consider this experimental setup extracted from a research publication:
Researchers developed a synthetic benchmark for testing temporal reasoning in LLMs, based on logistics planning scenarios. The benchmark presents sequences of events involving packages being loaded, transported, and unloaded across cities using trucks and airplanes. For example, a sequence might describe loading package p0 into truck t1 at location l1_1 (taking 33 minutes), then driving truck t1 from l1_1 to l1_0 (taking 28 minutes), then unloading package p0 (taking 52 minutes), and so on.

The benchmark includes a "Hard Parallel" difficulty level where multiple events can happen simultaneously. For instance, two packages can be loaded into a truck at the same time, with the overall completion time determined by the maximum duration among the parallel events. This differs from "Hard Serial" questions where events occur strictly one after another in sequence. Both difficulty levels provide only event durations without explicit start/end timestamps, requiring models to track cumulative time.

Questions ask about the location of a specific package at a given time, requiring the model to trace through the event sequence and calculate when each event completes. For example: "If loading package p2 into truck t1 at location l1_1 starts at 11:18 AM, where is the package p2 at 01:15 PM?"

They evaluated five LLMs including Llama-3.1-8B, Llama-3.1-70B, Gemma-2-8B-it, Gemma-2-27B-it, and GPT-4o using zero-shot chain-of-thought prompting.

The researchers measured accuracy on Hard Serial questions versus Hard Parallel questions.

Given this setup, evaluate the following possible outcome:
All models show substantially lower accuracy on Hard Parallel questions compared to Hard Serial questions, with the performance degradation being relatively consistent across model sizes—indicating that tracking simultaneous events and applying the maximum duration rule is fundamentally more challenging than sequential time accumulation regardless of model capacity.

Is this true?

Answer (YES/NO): NO